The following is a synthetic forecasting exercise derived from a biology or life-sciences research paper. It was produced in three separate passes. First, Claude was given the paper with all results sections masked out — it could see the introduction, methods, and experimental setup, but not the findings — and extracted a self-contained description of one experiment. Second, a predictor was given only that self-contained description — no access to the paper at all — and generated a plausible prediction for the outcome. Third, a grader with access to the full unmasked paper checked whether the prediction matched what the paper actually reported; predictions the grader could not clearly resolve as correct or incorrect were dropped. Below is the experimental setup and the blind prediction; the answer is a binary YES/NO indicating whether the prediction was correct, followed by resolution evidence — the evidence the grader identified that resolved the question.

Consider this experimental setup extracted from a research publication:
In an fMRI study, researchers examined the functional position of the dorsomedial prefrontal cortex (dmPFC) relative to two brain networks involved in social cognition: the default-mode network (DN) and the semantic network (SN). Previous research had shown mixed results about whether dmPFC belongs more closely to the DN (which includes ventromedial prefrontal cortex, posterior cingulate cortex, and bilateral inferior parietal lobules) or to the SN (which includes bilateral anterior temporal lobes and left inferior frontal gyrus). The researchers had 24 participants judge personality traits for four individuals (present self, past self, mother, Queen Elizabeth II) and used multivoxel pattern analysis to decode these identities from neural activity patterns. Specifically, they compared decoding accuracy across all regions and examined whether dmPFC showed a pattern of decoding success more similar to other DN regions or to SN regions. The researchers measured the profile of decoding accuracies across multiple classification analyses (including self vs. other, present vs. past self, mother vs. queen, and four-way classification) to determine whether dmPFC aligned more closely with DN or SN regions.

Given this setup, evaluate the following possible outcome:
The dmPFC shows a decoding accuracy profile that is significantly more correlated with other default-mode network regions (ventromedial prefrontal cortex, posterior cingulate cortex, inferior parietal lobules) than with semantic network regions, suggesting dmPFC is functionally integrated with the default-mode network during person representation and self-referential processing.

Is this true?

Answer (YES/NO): YES